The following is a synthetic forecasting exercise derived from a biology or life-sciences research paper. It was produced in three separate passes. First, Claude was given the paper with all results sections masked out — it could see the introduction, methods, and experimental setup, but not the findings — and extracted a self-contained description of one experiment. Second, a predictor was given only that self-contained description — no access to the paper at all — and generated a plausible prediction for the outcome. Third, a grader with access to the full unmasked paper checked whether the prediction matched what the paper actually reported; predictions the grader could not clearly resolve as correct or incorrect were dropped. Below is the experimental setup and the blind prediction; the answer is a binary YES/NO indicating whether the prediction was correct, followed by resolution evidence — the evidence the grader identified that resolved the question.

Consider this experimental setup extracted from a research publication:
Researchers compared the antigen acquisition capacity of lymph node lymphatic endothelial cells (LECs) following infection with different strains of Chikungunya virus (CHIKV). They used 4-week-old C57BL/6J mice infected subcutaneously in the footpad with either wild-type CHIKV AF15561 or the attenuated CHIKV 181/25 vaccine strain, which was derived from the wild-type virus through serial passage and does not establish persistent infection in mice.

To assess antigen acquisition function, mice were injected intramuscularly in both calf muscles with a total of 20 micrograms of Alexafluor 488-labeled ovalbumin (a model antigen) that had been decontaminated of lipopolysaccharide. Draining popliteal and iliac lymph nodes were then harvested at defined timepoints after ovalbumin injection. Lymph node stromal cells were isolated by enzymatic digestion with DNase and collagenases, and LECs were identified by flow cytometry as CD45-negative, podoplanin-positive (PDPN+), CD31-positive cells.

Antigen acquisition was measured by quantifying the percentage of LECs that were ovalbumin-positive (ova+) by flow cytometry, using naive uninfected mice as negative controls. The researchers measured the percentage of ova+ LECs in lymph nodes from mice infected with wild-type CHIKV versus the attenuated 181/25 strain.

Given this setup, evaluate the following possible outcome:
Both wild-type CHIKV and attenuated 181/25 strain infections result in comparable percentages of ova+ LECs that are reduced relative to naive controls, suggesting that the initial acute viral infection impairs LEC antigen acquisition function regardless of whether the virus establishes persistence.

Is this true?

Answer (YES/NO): NO